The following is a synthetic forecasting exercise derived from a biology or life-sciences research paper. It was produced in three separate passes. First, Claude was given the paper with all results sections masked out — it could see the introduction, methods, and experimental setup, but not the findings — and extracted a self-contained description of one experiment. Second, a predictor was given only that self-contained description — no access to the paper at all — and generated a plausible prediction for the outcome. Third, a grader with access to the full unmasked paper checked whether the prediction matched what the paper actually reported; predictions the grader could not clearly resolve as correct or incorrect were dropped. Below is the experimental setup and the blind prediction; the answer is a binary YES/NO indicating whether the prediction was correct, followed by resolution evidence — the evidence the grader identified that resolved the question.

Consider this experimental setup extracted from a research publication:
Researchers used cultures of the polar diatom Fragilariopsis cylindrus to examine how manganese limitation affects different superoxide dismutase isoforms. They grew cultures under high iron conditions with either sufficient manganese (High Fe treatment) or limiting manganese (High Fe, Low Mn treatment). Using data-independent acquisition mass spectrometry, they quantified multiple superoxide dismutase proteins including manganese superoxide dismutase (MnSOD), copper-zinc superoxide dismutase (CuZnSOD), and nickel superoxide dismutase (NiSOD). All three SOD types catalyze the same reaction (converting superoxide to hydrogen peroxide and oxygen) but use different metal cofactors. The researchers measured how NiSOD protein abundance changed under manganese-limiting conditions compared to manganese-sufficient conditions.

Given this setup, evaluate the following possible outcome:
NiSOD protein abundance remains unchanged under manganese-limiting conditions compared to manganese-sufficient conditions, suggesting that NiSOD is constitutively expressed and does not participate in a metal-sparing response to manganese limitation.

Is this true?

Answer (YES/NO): NO